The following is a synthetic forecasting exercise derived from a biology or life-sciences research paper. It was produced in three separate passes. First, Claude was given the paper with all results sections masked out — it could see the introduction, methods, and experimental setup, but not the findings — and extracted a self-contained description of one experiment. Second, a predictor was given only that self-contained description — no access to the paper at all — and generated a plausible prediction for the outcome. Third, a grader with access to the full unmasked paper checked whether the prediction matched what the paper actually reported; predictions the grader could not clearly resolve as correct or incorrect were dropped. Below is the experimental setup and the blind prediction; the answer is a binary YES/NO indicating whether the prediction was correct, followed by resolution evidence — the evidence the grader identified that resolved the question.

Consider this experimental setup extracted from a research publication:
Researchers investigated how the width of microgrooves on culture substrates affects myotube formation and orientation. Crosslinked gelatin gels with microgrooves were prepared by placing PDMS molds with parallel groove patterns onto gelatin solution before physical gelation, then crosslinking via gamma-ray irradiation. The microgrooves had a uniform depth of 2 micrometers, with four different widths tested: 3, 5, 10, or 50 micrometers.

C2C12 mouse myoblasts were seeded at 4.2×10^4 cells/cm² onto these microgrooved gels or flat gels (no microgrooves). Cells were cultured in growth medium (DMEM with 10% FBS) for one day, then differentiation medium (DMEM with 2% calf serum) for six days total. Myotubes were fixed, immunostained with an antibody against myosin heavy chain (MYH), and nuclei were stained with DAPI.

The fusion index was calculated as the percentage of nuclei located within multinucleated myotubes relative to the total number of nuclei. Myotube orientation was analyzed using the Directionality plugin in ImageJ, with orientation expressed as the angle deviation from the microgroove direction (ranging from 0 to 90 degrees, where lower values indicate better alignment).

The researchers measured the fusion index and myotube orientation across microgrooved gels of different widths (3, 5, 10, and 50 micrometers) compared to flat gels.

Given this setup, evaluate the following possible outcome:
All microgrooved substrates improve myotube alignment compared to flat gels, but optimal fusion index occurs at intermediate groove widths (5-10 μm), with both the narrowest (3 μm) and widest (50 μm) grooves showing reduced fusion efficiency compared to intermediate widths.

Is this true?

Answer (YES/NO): NO